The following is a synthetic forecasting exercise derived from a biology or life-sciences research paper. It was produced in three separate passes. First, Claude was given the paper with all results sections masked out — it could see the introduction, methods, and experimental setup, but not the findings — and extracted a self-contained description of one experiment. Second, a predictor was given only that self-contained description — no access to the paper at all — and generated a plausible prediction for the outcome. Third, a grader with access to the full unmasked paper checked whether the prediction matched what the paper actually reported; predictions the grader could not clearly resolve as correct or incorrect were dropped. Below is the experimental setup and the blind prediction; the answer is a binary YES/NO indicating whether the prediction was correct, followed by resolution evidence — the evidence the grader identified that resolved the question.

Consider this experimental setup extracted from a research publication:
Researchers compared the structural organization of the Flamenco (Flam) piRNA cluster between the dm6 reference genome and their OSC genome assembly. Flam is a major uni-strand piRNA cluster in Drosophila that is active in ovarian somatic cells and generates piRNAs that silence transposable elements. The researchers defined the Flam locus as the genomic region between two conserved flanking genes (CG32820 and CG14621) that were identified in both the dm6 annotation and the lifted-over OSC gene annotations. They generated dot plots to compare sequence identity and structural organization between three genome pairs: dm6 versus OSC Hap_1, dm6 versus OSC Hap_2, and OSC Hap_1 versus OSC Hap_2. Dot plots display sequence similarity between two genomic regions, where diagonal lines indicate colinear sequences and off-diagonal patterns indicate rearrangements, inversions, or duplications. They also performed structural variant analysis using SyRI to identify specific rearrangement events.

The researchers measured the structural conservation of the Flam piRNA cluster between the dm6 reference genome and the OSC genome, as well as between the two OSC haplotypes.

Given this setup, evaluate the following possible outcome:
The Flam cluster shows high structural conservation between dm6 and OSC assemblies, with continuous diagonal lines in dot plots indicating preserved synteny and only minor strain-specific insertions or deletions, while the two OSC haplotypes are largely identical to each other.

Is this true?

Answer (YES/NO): NO